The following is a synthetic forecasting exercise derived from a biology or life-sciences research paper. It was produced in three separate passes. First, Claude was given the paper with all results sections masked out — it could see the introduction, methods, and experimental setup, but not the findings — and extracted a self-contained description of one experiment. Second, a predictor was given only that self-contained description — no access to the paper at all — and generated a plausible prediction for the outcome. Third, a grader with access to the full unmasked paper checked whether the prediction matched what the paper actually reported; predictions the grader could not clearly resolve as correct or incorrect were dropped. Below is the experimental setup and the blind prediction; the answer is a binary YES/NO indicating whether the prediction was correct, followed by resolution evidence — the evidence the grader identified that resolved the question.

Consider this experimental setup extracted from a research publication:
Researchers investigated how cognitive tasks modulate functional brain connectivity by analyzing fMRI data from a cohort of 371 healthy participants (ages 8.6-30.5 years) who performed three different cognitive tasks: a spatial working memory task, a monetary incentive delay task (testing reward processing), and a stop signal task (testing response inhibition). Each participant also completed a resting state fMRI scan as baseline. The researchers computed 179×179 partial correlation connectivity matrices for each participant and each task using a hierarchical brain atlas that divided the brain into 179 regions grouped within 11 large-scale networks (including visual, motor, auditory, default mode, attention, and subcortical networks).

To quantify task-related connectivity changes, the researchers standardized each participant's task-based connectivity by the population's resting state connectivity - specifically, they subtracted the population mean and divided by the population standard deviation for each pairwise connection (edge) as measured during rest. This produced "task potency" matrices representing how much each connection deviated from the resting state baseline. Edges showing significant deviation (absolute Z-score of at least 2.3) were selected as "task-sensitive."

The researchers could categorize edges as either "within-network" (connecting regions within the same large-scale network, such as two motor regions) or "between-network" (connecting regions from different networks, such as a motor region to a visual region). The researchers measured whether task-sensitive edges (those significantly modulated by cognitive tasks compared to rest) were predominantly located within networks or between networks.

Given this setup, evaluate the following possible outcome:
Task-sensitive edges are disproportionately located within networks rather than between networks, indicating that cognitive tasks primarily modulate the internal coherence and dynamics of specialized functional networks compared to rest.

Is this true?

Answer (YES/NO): YES